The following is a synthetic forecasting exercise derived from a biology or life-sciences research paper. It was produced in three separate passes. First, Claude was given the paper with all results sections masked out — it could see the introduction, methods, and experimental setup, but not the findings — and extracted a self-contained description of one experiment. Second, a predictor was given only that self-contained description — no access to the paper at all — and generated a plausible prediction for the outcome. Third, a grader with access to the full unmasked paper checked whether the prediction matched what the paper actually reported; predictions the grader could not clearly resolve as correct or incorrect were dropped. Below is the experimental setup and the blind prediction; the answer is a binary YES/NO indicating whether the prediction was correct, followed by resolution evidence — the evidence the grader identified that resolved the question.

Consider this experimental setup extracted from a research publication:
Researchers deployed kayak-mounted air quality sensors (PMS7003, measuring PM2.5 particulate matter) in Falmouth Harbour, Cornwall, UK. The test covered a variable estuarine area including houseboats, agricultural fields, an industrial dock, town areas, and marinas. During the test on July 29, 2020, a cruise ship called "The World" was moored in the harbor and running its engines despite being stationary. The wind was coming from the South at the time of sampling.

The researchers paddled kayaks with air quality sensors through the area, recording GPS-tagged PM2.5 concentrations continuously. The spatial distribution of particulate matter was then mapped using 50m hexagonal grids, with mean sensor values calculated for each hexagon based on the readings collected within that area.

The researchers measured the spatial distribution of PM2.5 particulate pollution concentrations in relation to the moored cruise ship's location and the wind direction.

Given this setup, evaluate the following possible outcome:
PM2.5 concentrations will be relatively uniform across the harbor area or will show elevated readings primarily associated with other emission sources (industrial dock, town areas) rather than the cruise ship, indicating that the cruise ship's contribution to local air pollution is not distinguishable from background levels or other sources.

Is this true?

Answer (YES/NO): NO